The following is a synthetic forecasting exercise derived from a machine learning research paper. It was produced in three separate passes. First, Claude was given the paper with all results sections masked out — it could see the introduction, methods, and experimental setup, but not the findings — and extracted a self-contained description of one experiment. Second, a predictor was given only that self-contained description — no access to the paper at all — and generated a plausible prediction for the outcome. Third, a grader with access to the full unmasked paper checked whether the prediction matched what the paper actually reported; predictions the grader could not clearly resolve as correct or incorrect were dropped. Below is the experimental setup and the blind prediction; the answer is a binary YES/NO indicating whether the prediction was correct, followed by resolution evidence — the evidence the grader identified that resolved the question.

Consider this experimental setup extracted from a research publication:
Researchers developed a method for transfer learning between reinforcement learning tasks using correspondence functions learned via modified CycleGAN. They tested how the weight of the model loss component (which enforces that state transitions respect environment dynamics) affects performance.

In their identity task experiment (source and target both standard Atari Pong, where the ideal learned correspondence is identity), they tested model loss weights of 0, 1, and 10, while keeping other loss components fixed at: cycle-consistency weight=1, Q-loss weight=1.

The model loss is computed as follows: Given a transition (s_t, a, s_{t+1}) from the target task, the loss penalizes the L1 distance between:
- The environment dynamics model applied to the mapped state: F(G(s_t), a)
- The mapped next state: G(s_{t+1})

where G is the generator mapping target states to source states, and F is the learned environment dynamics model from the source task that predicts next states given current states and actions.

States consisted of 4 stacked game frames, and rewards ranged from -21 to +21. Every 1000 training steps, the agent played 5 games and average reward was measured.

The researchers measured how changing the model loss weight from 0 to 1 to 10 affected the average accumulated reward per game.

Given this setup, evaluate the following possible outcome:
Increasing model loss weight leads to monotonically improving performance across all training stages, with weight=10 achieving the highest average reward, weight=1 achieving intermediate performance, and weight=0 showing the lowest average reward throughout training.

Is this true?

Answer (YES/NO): NO